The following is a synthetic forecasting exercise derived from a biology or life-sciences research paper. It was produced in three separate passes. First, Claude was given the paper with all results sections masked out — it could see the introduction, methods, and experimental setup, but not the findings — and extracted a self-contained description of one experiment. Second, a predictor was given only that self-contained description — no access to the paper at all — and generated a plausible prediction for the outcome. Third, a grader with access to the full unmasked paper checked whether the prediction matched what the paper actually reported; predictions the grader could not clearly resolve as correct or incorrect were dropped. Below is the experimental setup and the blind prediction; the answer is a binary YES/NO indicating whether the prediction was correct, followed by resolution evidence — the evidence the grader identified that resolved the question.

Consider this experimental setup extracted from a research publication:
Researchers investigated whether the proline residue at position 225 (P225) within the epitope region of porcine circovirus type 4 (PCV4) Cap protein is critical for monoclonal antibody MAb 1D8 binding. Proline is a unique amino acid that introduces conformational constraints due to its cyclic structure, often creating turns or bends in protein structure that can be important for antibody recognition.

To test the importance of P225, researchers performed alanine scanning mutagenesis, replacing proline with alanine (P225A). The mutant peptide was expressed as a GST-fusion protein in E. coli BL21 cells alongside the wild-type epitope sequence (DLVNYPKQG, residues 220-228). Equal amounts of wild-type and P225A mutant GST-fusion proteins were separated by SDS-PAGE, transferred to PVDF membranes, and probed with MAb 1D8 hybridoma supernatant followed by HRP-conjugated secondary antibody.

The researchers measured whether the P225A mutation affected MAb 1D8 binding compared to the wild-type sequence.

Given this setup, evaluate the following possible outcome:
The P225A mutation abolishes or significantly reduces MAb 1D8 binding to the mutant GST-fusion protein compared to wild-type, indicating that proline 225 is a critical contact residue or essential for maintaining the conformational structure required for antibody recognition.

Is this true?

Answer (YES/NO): YES